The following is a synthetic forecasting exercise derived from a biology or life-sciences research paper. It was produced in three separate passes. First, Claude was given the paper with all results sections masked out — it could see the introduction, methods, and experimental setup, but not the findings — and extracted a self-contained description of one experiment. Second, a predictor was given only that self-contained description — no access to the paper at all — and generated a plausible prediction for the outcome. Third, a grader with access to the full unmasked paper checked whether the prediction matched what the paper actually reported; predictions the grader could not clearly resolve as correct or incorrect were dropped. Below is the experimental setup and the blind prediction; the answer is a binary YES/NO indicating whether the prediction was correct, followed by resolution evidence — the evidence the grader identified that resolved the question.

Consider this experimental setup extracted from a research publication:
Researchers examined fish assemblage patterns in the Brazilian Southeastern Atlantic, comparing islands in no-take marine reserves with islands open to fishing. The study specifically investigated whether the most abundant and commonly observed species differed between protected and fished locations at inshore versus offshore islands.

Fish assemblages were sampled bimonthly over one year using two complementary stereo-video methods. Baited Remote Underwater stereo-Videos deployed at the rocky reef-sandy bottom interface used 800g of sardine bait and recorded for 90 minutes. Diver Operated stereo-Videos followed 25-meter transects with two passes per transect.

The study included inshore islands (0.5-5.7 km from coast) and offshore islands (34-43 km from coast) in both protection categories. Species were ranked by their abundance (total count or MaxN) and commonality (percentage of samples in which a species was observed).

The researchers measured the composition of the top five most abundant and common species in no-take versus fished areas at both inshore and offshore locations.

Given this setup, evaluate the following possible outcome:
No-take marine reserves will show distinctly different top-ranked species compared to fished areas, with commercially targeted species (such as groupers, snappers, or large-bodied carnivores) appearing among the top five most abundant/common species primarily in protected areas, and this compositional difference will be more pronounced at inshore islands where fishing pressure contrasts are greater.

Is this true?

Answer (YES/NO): NO